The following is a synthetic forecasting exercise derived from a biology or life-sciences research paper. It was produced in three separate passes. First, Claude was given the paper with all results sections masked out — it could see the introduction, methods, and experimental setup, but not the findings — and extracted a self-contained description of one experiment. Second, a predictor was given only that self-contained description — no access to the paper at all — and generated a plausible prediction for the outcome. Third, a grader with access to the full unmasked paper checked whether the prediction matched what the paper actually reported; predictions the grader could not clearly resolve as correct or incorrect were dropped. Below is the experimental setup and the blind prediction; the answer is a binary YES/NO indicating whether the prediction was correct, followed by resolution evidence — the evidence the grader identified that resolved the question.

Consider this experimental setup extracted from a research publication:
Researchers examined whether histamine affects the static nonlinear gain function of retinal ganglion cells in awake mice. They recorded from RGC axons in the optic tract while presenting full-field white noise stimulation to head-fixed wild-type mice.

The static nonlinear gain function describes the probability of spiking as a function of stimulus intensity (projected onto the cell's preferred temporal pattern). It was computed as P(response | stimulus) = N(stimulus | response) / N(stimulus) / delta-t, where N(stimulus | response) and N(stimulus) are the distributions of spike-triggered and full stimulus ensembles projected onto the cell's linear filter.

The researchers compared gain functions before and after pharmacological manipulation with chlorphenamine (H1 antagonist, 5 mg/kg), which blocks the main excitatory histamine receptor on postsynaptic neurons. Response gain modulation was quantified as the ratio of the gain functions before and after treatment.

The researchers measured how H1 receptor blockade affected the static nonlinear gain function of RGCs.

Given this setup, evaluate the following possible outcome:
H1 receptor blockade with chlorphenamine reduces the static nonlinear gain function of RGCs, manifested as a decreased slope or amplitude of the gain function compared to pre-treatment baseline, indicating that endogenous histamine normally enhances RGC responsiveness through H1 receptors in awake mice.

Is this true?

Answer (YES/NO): NO